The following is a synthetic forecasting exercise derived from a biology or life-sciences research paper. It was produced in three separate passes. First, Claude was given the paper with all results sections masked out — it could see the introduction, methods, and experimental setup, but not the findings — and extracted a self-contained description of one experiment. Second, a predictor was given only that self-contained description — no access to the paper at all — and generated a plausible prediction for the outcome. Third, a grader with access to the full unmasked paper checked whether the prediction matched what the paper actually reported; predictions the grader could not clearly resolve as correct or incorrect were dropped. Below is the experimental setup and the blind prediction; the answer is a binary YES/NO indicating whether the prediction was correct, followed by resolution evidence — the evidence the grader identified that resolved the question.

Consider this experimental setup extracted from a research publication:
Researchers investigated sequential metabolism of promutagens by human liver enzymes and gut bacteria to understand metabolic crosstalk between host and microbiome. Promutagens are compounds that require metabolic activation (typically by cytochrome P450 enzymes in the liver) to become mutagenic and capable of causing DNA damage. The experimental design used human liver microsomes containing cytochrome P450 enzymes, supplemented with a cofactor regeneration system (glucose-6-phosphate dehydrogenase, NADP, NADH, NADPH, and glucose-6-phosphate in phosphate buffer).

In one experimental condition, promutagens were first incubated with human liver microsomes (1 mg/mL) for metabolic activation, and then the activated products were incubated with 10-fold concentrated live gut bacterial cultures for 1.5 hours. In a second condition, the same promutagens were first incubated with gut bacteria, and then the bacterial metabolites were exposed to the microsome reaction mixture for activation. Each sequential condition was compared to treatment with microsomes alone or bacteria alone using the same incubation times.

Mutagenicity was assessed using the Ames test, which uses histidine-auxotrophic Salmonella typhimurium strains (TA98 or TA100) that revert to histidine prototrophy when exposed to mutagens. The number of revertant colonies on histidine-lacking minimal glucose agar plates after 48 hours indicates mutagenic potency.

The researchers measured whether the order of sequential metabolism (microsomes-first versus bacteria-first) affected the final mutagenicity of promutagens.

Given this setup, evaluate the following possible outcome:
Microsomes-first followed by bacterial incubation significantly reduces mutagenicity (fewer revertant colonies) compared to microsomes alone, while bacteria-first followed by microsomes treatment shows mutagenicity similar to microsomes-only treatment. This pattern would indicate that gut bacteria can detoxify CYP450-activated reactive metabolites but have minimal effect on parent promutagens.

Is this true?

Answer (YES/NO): NO